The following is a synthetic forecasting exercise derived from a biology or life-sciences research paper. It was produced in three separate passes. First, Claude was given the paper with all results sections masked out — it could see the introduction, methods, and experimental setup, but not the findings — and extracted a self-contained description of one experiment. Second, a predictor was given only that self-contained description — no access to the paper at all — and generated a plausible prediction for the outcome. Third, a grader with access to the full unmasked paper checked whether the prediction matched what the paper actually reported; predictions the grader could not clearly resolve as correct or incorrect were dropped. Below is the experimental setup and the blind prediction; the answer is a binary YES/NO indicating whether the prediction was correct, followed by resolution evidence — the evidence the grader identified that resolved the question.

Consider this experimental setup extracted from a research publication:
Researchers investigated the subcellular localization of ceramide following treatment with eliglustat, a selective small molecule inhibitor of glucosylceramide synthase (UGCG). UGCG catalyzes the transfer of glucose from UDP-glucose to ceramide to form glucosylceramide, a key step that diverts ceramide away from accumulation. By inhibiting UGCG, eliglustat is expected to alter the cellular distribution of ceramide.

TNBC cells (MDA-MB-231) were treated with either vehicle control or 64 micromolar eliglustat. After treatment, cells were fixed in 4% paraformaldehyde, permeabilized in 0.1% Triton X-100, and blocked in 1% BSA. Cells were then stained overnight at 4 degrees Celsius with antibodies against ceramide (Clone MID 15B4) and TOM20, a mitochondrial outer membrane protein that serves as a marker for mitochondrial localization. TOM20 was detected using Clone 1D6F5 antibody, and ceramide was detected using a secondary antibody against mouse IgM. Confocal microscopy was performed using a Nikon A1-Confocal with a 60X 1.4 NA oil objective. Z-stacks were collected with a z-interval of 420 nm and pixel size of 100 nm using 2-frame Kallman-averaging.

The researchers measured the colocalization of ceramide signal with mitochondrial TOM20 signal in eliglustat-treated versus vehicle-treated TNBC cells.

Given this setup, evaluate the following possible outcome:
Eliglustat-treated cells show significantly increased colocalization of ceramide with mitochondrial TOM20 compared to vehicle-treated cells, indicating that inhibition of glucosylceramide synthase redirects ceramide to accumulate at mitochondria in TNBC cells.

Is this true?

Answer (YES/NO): YES